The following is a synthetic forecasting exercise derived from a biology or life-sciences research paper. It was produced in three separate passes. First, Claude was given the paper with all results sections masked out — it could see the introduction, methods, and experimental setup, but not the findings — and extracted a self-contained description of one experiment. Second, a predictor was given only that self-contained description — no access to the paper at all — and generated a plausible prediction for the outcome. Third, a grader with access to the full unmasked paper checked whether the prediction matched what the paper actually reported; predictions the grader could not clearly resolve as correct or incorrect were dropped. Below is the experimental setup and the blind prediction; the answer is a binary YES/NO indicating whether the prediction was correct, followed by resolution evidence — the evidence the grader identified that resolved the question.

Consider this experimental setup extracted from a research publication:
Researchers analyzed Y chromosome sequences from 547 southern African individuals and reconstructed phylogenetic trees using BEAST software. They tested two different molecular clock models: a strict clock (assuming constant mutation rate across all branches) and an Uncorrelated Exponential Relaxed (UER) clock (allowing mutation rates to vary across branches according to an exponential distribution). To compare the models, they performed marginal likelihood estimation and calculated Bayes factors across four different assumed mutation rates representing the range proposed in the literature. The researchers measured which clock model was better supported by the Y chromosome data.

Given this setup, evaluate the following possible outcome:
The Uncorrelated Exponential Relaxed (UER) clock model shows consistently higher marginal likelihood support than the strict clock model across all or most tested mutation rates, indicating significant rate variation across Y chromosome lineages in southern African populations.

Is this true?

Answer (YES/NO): YES